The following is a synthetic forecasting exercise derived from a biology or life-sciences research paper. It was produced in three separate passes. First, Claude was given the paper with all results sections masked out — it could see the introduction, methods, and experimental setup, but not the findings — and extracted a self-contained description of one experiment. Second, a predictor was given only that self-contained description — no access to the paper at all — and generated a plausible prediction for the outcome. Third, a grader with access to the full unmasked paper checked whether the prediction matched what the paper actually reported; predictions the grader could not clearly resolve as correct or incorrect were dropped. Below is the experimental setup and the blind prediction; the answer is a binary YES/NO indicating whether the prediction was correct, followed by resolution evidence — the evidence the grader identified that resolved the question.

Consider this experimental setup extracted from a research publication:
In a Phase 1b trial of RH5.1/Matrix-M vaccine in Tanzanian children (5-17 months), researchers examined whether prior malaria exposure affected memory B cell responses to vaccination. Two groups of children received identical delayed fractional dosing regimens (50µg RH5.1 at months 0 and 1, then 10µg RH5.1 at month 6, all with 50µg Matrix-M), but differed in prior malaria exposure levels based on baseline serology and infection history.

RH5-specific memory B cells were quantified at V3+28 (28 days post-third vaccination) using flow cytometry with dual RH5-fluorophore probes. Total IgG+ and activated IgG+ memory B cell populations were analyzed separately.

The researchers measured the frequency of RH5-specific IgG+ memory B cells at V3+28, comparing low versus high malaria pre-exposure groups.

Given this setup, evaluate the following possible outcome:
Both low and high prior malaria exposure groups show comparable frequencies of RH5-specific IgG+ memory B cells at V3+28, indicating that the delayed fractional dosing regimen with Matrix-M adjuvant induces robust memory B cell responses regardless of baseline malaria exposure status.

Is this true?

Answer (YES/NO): YES